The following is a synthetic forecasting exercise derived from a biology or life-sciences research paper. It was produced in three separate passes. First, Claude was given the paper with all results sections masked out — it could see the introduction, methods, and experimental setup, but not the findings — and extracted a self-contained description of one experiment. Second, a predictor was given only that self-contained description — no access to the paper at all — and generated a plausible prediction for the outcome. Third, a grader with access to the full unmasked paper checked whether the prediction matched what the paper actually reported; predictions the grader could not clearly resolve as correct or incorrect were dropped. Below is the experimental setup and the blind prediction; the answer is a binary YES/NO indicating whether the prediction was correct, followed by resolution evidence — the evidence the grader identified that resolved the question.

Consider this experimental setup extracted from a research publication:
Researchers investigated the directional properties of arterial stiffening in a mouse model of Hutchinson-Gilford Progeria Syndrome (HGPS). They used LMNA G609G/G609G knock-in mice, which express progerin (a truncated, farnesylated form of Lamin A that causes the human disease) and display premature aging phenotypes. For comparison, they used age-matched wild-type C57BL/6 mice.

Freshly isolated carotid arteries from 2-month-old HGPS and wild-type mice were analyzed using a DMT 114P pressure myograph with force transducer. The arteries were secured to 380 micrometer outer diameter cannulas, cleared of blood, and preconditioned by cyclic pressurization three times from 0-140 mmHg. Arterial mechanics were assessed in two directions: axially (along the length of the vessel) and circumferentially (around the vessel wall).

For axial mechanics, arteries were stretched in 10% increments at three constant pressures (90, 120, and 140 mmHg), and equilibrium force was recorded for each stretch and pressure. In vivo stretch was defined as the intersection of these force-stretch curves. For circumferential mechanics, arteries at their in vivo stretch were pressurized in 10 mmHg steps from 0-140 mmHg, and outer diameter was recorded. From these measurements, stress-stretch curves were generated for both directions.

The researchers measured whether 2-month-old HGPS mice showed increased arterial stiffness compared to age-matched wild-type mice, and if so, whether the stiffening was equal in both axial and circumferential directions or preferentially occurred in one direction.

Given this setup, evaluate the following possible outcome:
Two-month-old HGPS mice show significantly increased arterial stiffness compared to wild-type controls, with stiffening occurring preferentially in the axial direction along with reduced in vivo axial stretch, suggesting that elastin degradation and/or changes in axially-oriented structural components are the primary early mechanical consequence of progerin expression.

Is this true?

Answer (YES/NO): NO